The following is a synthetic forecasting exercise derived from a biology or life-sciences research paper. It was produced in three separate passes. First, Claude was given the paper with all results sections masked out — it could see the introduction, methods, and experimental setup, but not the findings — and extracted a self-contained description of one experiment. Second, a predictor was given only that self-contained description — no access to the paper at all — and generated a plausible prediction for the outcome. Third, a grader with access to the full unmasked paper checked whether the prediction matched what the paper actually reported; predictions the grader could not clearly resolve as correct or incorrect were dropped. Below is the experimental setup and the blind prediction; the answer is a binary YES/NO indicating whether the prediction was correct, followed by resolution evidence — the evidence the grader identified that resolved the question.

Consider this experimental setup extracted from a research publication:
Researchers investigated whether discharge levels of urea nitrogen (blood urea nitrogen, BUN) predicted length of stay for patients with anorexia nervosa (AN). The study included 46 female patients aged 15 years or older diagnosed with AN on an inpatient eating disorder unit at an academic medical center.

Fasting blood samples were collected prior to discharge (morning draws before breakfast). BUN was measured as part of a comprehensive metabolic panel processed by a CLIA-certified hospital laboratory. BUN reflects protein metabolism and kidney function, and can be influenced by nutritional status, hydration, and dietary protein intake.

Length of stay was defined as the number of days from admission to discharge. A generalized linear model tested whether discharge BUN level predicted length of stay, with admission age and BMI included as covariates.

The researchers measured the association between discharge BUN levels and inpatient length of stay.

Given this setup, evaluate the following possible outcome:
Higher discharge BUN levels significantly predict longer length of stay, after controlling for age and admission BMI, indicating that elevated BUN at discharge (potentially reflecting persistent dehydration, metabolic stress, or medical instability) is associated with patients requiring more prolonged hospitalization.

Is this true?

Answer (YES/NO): NO